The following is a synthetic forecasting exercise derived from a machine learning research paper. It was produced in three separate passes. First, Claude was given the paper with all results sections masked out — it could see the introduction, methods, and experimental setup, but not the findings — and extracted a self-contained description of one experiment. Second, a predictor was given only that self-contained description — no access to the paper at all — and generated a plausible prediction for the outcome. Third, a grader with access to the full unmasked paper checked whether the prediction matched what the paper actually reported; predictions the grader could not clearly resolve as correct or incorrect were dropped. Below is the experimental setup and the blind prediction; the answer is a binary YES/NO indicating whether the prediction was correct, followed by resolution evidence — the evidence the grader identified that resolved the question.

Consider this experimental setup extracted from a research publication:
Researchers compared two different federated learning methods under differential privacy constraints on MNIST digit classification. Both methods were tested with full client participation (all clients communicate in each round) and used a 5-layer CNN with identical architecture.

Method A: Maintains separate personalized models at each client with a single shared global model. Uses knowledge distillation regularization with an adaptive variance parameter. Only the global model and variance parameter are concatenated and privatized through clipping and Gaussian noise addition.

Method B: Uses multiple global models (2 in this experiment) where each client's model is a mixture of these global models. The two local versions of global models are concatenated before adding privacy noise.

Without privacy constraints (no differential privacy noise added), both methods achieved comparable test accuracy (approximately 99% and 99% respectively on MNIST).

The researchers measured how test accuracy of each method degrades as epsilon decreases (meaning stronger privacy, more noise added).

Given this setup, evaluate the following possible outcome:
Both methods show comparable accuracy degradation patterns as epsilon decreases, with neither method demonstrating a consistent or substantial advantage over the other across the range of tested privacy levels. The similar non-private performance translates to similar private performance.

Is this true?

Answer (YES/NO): NO